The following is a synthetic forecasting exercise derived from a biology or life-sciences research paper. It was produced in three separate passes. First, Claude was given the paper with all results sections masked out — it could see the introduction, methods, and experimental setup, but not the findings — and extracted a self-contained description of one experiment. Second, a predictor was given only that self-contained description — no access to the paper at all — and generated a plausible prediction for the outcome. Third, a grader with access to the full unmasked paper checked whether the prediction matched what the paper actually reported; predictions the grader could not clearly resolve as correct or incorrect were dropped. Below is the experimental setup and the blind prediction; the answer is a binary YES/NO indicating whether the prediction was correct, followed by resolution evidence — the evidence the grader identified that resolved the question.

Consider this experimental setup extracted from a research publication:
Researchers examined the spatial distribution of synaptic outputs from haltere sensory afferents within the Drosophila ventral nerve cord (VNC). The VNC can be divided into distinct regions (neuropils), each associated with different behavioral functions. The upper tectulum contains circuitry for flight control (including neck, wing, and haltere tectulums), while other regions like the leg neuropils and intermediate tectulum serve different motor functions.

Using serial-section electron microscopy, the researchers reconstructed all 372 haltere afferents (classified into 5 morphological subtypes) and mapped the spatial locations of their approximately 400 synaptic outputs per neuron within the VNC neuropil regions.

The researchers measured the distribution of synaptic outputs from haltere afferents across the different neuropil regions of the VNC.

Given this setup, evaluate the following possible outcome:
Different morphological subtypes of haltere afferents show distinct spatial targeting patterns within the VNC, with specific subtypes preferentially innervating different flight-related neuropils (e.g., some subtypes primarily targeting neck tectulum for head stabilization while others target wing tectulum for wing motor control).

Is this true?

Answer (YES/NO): NO